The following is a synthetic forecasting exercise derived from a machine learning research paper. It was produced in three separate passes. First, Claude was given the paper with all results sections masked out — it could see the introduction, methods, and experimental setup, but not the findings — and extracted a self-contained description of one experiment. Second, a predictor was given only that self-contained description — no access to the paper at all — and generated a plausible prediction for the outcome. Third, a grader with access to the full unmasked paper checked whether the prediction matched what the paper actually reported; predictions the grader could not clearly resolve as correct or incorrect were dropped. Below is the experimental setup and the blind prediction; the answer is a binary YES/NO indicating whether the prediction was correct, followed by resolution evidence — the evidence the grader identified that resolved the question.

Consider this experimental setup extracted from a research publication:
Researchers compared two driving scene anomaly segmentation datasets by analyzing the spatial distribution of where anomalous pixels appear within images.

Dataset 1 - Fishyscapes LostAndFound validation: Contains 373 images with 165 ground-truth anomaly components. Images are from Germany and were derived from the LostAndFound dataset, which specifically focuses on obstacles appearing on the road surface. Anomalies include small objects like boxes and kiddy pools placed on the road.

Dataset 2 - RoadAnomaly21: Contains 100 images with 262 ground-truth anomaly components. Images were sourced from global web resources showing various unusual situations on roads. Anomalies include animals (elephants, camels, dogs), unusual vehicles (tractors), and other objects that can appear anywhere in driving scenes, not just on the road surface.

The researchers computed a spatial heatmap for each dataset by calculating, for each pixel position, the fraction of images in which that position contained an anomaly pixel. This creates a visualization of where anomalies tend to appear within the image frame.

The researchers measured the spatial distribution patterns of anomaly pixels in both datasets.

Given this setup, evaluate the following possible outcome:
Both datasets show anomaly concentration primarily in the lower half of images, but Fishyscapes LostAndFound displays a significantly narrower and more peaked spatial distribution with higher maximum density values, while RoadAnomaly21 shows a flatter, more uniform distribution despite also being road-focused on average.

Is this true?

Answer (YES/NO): NO